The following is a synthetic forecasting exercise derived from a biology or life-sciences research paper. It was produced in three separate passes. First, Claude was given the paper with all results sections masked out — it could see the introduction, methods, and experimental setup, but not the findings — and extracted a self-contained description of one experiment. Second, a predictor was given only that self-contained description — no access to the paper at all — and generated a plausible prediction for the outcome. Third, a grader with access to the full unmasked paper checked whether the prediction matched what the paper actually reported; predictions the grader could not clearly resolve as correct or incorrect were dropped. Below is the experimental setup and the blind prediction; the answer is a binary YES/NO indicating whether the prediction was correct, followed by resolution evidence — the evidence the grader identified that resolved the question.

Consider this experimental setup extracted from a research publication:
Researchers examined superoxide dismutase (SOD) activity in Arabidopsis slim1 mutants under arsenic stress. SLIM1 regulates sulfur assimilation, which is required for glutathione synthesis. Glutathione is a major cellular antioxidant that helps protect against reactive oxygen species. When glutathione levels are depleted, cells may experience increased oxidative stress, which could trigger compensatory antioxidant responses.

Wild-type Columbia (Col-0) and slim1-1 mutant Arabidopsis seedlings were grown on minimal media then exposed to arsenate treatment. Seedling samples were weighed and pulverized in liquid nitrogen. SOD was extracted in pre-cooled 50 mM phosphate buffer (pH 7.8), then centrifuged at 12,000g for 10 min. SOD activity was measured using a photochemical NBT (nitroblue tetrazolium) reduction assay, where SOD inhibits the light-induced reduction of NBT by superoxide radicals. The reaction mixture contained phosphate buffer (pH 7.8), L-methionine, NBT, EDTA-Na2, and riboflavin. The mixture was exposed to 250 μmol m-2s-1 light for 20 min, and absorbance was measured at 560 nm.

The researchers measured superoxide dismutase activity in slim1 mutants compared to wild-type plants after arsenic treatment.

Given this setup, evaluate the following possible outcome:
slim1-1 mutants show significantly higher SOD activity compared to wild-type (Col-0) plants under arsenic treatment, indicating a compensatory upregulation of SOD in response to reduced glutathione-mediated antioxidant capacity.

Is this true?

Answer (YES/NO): YES